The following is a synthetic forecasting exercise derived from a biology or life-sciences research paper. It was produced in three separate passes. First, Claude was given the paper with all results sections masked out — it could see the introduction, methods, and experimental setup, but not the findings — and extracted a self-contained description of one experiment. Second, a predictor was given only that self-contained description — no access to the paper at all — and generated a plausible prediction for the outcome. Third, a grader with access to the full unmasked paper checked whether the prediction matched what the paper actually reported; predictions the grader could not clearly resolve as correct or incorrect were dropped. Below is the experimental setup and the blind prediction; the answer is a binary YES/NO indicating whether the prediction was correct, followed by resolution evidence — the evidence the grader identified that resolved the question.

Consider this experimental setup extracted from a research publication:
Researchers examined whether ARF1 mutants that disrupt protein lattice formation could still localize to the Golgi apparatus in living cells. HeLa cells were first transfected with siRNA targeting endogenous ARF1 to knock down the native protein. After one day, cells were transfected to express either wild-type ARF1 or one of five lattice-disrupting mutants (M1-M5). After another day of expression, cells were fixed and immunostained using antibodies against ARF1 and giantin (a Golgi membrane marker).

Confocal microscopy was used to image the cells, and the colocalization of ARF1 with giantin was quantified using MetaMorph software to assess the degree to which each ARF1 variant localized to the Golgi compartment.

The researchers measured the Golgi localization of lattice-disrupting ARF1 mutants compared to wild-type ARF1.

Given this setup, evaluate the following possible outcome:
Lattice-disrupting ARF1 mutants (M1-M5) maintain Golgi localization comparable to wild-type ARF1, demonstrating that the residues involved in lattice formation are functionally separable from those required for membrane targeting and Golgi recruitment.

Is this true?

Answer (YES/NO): YES